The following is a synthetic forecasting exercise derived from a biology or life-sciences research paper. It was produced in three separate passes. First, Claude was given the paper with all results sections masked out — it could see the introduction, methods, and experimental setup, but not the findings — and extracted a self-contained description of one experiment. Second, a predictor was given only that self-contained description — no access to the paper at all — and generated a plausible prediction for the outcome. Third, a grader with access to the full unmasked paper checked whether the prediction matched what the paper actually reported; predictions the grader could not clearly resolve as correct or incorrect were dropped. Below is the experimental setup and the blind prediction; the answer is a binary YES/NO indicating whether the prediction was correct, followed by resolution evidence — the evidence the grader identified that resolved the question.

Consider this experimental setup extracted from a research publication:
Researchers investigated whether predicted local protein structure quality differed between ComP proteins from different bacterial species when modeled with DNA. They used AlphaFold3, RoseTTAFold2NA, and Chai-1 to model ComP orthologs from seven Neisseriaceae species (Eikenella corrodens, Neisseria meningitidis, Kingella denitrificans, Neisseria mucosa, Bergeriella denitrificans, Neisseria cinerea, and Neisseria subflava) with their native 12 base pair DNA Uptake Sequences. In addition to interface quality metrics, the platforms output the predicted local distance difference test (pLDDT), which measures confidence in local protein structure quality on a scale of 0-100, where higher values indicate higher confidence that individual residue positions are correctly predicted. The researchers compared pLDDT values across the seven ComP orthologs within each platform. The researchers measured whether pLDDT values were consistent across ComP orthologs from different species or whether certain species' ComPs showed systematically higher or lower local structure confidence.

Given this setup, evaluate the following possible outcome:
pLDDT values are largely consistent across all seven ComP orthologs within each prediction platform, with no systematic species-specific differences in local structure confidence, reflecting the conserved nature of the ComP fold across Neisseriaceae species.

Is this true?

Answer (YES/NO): NO